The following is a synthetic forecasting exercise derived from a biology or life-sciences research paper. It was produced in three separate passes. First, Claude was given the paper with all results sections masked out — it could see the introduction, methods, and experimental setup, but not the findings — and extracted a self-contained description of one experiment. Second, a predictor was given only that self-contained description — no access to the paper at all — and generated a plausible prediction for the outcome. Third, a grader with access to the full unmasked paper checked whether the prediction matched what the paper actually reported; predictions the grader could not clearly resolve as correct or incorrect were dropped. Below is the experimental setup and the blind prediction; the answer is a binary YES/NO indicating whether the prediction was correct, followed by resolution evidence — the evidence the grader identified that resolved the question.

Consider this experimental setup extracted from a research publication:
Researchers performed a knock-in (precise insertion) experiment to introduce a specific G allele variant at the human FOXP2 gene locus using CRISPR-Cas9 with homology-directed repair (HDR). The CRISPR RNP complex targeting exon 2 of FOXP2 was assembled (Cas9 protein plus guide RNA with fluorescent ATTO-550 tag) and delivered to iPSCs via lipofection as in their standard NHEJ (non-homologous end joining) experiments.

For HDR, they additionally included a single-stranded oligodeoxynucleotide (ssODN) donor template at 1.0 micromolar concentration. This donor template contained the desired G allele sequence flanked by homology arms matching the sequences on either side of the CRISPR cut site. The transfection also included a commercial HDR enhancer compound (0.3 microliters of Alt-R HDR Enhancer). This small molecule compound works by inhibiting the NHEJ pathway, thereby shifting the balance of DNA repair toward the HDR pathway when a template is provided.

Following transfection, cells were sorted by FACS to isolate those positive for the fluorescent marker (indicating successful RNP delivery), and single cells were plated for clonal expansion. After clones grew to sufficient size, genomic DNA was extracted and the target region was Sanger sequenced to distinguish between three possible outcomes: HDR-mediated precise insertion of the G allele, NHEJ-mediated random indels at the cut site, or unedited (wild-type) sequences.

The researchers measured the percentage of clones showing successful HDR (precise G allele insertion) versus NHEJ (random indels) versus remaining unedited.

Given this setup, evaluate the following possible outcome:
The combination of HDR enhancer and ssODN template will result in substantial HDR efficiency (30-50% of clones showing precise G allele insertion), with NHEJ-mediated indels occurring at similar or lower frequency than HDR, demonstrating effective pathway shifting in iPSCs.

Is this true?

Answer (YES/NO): NO